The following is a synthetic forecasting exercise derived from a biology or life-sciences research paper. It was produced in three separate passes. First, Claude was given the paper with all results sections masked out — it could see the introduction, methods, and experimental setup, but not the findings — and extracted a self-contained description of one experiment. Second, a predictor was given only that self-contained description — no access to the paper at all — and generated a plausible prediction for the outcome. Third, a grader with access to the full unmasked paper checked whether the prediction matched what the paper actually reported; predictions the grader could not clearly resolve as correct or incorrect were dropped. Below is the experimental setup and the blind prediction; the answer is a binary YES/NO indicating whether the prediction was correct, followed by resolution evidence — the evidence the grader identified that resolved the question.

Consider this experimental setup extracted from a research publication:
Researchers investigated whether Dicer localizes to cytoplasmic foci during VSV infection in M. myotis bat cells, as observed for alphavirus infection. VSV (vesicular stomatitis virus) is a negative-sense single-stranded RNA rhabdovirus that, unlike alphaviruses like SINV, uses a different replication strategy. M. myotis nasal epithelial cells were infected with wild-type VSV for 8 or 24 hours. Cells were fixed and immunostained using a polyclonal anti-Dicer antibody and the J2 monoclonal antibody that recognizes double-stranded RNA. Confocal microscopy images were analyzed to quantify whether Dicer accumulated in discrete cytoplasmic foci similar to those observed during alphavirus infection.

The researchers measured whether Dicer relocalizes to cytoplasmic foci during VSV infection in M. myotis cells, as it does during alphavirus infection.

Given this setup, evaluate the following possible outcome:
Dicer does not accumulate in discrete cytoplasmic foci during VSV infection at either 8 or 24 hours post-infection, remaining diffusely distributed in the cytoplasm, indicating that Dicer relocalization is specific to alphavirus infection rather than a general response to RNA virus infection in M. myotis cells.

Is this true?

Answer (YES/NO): YES